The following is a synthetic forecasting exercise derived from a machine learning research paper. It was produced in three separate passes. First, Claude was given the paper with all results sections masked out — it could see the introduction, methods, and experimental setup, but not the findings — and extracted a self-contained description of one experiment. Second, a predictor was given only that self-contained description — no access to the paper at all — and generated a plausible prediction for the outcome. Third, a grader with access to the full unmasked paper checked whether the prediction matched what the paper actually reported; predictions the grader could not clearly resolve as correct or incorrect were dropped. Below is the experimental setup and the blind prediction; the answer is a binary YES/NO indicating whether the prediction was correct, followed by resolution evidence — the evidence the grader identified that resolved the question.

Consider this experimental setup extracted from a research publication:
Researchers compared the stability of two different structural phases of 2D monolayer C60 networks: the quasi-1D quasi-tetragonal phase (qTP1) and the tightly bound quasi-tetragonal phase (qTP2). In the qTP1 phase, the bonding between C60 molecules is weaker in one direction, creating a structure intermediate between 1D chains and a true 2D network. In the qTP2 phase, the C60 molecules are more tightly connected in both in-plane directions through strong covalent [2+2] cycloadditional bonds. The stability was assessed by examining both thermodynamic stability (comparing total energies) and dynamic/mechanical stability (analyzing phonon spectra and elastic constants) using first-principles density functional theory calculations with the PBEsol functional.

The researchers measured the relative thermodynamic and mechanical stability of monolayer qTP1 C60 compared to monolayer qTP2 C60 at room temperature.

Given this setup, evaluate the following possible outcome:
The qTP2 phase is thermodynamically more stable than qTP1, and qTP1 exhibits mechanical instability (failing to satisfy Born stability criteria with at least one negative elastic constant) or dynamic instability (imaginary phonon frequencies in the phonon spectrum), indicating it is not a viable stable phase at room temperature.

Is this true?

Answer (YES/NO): NO